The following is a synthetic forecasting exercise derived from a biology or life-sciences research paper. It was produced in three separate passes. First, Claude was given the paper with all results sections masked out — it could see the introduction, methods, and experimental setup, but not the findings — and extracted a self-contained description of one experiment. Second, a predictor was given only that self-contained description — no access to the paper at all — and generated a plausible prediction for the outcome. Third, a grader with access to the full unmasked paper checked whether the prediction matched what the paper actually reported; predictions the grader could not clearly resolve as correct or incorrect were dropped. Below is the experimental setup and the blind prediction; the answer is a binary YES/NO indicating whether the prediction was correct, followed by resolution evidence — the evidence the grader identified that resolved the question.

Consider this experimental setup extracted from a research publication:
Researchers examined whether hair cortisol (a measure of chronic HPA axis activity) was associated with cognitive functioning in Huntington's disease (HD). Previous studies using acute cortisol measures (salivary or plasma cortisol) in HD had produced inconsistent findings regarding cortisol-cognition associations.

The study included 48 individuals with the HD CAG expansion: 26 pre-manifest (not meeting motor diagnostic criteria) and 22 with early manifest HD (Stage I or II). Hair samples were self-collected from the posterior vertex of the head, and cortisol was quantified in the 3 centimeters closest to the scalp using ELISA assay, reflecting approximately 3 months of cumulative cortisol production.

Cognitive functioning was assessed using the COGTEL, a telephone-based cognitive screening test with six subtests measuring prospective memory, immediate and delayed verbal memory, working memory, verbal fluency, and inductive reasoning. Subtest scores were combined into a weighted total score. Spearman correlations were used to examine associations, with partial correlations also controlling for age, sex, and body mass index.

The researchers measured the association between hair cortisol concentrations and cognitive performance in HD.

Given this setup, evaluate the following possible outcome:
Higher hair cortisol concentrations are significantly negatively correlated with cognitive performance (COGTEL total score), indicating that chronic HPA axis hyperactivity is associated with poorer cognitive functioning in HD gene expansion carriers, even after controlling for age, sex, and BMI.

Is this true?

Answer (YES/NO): NO